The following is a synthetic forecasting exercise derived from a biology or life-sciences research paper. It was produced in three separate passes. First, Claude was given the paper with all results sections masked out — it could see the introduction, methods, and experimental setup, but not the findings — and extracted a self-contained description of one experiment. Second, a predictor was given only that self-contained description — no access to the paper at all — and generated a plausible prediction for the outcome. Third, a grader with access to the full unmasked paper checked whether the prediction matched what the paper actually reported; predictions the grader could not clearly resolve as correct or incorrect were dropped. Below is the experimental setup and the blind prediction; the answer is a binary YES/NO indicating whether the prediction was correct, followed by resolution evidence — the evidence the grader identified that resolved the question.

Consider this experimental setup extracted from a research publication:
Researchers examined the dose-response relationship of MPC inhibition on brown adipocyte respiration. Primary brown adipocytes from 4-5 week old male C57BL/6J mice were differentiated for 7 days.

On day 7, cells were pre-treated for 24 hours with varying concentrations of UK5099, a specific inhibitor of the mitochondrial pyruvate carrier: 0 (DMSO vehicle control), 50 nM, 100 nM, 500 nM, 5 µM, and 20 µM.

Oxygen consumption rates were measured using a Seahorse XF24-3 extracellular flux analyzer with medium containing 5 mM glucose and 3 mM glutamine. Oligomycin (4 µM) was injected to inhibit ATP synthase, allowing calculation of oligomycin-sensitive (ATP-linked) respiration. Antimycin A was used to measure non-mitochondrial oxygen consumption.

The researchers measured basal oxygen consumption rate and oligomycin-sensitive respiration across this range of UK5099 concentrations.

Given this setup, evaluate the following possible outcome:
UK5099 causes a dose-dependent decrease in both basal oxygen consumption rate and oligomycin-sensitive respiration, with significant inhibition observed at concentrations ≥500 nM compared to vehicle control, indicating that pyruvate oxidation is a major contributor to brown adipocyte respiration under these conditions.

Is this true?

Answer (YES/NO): NO